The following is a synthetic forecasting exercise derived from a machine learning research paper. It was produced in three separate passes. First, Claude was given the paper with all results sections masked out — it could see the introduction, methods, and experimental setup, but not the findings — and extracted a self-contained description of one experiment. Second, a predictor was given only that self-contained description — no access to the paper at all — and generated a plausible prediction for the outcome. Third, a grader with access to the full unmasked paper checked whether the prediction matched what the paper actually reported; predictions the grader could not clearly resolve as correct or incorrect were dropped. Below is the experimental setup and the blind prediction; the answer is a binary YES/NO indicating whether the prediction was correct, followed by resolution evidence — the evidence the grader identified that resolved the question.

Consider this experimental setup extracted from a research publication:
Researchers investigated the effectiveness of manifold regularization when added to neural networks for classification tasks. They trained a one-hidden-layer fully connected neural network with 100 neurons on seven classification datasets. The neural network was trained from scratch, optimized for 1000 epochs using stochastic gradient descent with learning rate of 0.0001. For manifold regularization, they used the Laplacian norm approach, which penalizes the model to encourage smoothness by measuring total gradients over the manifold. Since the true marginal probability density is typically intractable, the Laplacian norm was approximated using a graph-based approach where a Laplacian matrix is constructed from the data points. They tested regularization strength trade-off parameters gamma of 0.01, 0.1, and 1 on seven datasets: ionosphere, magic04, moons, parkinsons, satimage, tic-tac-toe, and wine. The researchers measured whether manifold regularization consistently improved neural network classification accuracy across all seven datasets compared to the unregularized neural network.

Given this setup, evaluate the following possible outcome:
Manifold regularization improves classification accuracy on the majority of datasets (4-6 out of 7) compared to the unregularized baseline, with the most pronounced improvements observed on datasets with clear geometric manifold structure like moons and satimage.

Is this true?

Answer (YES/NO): NO